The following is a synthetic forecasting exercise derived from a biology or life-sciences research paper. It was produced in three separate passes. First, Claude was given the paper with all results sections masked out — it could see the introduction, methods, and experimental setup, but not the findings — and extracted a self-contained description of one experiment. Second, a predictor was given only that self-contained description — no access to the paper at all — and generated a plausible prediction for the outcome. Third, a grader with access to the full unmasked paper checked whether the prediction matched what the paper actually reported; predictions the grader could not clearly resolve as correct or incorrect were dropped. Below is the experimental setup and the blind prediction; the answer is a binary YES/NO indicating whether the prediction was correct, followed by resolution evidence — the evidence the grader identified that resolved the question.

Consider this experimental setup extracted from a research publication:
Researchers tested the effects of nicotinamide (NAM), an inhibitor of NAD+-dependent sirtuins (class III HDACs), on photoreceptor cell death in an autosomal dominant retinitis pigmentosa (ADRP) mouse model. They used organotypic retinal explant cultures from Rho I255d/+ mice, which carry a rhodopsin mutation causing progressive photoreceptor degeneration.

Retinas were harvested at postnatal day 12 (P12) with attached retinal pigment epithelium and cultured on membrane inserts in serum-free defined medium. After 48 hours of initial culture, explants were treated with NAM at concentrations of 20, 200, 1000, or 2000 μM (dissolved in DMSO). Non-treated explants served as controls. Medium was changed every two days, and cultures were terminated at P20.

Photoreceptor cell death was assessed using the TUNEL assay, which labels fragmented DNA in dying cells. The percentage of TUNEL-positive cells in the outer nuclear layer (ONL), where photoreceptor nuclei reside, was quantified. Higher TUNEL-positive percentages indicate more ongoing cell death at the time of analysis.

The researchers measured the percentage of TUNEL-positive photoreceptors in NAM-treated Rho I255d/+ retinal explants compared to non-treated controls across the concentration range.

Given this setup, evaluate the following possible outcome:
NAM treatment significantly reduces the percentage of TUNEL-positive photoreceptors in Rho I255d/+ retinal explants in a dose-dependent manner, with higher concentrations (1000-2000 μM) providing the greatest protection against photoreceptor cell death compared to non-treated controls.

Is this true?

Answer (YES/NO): NO